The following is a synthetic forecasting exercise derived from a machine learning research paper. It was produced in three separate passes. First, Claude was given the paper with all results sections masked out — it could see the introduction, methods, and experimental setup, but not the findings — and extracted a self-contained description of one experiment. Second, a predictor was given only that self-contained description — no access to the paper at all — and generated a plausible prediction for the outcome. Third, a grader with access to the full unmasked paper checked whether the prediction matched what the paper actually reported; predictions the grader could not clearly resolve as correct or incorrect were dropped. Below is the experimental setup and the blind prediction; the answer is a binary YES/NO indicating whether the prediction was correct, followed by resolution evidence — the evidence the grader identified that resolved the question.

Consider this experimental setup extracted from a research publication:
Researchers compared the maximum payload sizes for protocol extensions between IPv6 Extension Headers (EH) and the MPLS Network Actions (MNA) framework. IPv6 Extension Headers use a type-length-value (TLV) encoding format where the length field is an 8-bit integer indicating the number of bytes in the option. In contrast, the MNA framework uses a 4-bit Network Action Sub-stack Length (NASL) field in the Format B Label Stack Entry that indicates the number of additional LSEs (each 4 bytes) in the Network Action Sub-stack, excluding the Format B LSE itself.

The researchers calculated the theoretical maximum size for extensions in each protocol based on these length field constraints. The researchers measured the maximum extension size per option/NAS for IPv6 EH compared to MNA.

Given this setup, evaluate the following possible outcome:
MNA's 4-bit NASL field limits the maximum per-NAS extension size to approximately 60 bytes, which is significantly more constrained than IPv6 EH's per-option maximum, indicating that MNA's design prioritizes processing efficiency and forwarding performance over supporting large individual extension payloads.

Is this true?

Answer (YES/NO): NO